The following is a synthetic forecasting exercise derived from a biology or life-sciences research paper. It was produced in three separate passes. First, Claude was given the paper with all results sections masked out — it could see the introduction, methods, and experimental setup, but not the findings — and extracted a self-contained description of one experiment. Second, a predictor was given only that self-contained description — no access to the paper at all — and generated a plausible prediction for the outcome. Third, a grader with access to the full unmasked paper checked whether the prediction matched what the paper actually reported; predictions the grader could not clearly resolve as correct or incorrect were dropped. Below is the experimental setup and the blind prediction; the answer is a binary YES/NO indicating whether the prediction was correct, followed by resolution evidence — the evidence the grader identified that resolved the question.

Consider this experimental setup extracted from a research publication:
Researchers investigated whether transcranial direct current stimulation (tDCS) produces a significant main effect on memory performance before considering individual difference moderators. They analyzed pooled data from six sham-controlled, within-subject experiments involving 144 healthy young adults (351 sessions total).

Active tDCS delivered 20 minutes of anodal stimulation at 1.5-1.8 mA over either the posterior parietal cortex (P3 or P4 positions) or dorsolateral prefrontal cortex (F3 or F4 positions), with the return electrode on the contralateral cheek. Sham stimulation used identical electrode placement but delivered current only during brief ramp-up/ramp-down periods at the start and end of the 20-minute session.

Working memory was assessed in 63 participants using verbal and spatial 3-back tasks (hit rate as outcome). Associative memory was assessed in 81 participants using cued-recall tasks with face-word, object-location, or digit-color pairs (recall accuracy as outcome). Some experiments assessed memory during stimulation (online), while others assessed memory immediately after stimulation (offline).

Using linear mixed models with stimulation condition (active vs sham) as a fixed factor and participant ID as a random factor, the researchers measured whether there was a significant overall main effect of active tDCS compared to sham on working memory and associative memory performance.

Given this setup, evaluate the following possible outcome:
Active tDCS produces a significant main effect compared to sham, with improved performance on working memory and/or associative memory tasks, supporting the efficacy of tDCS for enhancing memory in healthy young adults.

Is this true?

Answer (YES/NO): YES